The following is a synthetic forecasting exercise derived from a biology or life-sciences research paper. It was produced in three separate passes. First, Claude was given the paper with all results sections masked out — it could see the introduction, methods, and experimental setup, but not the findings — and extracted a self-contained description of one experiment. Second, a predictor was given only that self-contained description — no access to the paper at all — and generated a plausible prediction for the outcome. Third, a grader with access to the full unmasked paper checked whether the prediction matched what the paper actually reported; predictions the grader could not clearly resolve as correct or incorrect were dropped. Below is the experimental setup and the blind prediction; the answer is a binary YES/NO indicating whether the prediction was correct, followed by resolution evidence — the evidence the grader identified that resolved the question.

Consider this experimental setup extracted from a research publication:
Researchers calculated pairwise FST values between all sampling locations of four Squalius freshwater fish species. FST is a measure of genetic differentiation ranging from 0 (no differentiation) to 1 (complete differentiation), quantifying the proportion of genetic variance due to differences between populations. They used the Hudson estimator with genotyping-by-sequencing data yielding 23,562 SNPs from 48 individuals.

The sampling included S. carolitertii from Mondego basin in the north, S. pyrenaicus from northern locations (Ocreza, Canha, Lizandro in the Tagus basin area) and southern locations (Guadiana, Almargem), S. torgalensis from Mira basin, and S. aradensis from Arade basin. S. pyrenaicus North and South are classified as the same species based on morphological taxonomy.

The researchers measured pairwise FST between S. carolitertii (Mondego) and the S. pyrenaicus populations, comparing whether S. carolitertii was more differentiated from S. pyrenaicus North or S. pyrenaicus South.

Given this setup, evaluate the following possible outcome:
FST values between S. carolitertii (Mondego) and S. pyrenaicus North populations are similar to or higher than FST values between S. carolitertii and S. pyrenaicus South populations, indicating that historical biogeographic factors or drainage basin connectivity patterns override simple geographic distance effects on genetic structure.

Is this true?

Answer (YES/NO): NO